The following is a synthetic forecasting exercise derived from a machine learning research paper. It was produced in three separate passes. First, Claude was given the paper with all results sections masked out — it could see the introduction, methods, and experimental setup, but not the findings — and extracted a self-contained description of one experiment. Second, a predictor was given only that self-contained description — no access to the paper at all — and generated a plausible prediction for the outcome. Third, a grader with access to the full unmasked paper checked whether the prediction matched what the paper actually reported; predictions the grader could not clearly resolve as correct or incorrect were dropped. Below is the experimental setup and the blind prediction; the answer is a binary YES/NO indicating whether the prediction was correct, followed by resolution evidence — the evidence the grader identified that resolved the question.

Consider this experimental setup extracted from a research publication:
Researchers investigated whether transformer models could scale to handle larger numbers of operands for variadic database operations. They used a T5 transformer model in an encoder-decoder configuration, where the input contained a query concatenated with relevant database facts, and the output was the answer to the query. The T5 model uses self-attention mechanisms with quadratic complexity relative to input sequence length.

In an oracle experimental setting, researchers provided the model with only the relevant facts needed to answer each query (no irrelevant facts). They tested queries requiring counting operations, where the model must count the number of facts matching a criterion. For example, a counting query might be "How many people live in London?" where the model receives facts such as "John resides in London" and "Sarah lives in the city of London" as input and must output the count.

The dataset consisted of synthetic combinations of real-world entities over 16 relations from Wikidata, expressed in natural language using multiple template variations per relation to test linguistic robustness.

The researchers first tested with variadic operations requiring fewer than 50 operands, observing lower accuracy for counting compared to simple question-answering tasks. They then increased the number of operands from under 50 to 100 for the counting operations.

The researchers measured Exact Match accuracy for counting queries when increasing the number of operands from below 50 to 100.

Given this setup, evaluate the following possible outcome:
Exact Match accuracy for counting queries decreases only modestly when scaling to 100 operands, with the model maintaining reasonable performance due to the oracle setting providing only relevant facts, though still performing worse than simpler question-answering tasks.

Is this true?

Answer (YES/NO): NO